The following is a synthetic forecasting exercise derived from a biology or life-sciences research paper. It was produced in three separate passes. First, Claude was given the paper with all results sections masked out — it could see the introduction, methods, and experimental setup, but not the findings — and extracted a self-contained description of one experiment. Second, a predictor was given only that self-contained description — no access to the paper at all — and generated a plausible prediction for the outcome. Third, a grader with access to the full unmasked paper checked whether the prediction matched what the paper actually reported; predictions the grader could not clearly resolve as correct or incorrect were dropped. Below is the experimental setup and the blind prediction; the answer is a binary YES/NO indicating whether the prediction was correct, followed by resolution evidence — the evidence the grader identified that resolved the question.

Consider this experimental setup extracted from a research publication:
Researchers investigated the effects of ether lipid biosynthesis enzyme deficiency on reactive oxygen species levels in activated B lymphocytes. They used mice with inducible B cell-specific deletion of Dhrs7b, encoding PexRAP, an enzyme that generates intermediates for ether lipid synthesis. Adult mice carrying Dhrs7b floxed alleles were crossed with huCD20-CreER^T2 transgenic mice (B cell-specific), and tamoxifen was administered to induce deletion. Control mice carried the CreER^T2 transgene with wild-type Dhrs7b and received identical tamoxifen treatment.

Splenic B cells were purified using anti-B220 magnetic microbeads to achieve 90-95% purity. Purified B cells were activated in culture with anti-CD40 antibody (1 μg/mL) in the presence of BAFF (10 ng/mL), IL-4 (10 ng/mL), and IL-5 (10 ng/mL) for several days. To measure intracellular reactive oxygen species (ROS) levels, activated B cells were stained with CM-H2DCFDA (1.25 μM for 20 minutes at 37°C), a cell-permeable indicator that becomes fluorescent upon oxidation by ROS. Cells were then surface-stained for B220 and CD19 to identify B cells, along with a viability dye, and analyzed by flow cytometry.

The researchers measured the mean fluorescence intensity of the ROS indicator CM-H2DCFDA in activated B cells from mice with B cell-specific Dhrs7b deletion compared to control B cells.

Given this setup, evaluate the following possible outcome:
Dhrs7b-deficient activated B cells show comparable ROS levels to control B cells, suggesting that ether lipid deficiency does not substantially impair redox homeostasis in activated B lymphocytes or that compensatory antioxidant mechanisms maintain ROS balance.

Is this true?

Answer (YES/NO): NO